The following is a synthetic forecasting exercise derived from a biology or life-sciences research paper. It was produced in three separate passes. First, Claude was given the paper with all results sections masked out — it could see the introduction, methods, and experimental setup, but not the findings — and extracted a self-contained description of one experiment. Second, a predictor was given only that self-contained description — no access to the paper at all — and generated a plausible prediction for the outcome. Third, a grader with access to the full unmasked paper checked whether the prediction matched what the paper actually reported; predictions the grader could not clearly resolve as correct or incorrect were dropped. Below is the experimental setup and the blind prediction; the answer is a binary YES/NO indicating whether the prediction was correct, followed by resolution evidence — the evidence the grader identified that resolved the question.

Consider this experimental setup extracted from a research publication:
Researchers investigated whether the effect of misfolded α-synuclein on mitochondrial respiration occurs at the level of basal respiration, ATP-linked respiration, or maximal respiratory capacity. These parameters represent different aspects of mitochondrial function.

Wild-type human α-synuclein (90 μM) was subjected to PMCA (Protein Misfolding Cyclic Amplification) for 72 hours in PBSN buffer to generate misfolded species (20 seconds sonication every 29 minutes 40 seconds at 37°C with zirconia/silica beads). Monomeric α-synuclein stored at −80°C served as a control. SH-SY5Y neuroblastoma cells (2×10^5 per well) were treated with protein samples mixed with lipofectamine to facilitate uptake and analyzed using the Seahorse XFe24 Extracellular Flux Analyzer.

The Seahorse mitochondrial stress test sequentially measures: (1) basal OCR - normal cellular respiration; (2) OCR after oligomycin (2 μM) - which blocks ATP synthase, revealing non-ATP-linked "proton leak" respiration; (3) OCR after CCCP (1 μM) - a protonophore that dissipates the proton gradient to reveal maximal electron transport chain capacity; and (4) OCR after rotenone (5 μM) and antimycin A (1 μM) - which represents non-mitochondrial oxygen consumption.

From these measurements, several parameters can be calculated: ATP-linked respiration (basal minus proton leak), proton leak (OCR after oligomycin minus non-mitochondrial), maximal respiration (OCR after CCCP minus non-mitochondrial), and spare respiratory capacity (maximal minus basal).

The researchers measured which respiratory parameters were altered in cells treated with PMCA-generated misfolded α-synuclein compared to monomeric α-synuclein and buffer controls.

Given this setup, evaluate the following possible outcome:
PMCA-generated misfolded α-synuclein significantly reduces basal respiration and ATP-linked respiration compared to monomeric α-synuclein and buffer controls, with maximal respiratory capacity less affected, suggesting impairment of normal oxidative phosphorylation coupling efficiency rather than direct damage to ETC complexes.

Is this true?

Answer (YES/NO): NO